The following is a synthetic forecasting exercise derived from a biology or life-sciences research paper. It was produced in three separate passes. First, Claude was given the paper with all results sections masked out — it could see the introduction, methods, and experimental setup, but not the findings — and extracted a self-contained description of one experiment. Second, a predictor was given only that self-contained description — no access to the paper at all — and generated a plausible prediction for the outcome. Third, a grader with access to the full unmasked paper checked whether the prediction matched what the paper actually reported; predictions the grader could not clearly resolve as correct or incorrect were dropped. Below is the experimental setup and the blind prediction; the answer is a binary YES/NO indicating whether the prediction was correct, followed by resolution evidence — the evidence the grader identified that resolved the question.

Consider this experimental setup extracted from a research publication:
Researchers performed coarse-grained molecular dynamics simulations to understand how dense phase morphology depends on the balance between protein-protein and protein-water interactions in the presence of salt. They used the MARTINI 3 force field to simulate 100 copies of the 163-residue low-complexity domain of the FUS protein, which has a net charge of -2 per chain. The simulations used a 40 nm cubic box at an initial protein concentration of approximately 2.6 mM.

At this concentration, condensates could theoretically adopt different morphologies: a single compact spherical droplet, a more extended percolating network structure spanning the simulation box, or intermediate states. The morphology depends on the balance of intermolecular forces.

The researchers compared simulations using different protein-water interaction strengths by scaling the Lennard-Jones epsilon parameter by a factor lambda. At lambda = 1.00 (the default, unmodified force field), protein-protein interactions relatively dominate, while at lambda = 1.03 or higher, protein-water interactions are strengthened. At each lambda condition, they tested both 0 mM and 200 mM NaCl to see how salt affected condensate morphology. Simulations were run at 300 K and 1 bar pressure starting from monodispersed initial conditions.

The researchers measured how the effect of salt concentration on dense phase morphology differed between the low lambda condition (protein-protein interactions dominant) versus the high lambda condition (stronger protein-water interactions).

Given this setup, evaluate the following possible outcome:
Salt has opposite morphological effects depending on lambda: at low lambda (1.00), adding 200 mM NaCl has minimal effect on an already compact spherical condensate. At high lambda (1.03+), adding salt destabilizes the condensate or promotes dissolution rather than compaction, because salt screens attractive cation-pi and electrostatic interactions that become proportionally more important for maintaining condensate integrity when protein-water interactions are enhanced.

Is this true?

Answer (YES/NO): NO